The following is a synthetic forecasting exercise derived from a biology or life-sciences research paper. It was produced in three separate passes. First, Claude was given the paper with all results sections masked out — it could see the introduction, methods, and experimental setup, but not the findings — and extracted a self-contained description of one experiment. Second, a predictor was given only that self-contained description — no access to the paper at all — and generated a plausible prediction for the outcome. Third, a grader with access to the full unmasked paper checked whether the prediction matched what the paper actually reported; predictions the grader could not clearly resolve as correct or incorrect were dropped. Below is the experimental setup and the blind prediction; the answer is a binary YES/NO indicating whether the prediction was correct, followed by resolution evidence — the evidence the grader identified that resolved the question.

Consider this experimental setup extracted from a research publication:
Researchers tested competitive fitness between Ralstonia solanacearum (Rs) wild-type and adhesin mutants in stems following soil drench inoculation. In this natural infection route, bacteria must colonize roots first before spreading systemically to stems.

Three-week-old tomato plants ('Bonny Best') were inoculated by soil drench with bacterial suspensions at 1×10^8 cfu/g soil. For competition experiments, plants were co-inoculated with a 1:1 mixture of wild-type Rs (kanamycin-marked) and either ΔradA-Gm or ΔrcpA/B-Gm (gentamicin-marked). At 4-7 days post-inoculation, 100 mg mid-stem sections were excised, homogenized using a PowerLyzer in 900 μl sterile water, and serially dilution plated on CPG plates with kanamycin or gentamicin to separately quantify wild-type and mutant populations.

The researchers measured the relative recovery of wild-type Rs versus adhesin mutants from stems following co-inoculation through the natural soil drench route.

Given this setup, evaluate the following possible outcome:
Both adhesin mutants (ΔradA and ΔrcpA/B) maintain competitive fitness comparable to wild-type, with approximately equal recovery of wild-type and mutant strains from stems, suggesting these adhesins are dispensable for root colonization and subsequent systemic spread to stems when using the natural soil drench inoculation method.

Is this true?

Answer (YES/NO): NO